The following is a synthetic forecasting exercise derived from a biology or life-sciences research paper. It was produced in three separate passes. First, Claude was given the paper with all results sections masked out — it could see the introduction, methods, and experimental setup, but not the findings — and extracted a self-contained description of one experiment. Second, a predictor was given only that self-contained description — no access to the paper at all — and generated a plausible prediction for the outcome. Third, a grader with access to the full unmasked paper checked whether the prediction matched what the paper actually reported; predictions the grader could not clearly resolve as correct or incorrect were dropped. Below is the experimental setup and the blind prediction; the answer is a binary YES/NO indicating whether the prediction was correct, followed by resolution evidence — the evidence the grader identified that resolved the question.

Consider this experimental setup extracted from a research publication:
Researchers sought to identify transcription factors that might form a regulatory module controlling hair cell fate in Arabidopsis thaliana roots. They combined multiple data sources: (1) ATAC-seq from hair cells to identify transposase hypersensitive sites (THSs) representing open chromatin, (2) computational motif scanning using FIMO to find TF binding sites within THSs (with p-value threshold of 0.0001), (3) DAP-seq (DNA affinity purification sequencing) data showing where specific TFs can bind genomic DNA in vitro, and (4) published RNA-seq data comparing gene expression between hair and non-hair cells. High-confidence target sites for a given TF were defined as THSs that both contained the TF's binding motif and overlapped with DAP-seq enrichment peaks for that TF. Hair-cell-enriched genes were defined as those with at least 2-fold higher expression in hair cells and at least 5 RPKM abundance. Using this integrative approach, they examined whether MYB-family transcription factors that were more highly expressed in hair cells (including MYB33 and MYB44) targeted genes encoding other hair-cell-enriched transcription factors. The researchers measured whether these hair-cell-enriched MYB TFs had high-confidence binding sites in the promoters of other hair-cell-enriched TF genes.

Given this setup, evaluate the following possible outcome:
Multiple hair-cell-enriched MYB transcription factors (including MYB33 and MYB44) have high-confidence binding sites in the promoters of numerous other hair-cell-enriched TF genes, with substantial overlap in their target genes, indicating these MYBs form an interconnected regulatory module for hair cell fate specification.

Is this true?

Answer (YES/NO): YES